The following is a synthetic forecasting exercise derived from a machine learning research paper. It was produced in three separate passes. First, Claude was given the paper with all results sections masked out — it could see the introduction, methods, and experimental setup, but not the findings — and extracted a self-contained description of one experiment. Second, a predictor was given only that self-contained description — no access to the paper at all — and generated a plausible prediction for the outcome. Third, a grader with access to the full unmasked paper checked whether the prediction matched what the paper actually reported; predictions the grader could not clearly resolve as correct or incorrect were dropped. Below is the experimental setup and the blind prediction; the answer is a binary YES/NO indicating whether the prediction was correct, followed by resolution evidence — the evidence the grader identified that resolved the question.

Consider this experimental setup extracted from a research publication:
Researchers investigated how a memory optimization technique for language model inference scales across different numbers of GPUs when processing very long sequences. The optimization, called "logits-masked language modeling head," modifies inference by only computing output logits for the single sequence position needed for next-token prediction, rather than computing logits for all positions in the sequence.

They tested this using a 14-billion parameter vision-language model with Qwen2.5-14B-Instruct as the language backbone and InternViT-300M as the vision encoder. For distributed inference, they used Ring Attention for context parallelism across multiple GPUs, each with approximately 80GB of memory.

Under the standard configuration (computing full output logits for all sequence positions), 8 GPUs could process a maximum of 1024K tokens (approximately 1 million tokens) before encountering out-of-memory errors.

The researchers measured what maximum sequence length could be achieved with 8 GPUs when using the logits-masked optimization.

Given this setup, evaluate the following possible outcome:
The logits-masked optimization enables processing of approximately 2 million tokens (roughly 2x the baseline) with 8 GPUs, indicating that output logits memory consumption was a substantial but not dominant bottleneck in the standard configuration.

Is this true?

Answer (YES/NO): NO